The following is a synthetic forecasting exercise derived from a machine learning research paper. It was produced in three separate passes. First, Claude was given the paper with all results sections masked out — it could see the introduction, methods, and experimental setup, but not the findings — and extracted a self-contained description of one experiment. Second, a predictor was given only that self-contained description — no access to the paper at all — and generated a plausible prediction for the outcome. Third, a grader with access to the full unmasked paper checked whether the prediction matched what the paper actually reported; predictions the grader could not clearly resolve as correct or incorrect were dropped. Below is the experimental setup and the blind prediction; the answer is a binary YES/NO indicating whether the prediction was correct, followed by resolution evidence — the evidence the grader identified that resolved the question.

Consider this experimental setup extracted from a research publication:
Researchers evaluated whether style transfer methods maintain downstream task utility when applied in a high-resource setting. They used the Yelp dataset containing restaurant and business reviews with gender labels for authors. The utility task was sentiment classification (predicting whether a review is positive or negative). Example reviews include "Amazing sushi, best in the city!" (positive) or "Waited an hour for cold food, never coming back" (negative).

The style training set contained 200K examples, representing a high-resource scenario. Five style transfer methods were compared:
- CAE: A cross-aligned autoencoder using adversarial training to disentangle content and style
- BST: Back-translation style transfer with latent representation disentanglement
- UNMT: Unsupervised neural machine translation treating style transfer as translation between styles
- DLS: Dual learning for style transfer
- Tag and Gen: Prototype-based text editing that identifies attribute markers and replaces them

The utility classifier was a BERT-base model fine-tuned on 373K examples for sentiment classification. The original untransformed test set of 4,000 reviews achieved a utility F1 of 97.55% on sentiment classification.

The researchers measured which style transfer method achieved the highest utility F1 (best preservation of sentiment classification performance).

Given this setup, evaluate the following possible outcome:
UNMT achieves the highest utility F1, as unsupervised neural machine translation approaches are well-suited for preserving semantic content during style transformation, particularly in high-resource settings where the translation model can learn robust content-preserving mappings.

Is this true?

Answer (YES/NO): YES